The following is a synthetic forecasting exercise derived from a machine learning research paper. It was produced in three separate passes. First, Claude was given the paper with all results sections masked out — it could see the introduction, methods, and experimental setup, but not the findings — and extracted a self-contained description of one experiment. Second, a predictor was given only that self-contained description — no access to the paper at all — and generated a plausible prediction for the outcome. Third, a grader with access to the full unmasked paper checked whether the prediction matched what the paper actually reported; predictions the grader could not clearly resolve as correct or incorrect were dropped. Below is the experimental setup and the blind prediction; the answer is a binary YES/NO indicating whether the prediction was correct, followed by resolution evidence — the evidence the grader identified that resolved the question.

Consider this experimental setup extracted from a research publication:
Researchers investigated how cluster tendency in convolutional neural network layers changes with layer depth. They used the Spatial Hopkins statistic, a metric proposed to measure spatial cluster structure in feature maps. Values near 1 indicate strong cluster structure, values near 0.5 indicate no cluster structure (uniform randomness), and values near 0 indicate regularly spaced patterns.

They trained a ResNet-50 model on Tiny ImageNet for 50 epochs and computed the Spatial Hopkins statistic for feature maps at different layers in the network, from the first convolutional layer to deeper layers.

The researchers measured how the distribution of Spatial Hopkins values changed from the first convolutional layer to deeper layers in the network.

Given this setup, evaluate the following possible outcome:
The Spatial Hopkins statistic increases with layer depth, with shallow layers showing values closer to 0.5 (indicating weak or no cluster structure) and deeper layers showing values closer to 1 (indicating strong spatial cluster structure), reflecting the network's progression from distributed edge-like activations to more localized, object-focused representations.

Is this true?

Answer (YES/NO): NO